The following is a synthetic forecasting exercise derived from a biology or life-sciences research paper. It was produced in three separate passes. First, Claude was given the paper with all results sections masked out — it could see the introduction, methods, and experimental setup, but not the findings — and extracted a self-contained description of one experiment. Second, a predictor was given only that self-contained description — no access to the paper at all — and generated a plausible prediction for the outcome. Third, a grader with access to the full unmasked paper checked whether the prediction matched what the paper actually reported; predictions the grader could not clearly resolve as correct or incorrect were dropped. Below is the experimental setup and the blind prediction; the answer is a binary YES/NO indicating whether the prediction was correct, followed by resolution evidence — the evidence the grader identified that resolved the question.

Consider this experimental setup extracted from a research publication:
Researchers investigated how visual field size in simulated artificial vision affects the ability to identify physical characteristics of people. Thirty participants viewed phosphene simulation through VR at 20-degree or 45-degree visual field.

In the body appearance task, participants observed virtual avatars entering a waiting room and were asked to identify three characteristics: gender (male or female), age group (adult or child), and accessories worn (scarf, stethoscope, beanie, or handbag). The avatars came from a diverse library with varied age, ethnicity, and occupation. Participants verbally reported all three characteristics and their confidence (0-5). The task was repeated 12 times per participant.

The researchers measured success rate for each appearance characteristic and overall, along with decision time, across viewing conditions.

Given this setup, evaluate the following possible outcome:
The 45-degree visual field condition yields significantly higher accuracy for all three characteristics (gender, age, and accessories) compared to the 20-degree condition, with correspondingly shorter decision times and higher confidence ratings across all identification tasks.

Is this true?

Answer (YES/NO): NO